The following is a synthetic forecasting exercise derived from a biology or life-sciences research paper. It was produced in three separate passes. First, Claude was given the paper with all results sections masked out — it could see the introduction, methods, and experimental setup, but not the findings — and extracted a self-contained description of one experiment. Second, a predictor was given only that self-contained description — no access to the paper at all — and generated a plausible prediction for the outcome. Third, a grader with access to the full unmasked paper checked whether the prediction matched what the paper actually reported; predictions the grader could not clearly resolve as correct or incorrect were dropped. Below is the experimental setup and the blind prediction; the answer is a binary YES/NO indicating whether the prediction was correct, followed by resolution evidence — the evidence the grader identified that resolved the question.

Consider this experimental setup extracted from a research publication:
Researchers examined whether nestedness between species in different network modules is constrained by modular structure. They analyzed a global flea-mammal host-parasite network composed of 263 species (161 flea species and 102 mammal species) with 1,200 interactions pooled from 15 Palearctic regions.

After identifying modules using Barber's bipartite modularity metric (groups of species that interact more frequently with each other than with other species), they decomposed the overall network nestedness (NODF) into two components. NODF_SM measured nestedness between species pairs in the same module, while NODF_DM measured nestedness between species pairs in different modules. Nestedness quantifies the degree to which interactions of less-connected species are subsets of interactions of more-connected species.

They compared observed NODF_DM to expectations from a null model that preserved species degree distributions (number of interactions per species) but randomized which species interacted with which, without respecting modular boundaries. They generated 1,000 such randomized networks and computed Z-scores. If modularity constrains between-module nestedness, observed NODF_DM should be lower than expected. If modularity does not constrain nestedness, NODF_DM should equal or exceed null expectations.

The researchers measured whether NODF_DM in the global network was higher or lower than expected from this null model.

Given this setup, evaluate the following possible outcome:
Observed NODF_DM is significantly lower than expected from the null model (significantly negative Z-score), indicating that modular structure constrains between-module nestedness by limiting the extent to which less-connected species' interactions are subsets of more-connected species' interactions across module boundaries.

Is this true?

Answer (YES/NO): YES